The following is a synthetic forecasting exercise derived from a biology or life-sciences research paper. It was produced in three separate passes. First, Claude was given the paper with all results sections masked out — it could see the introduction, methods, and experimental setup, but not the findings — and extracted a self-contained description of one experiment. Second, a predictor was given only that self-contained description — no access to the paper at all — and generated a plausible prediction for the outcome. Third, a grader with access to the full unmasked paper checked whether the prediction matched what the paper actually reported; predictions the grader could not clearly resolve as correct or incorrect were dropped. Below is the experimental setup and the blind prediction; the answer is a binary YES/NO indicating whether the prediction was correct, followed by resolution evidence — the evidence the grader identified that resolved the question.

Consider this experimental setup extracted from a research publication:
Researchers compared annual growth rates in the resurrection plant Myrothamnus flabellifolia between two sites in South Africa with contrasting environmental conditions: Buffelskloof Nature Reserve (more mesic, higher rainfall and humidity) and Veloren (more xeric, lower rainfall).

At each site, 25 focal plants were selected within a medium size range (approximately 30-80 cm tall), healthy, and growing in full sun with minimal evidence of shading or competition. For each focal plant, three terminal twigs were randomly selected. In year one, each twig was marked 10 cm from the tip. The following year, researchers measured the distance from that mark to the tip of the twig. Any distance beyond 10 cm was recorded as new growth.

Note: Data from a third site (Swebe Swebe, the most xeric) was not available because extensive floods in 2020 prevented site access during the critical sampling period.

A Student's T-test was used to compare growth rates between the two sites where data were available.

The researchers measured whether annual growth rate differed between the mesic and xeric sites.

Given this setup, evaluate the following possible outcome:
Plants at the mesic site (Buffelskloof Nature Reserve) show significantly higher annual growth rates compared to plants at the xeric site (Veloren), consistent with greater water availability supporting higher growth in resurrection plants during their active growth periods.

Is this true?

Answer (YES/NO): YES